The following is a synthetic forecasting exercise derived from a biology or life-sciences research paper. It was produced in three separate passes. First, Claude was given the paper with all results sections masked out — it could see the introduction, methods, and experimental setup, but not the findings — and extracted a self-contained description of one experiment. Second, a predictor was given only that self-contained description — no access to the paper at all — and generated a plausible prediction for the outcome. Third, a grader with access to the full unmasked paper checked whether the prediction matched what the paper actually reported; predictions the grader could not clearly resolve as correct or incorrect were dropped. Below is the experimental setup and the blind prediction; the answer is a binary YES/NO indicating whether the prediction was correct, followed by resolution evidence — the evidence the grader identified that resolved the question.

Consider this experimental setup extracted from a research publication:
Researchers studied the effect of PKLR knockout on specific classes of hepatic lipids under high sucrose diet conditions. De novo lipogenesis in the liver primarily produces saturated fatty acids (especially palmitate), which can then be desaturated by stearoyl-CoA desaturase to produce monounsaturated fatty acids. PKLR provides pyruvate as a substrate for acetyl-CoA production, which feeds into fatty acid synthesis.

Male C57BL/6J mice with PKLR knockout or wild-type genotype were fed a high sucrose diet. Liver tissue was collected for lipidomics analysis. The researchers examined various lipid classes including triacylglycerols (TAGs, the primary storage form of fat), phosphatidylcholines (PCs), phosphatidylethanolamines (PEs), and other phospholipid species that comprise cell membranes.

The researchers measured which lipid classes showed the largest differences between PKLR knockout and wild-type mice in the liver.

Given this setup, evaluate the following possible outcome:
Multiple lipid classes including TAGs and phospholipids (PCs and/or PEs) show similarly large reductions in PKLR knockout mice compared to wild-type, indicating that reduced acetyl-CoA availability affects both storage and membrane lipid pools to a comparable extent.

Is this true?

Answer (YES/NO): NO